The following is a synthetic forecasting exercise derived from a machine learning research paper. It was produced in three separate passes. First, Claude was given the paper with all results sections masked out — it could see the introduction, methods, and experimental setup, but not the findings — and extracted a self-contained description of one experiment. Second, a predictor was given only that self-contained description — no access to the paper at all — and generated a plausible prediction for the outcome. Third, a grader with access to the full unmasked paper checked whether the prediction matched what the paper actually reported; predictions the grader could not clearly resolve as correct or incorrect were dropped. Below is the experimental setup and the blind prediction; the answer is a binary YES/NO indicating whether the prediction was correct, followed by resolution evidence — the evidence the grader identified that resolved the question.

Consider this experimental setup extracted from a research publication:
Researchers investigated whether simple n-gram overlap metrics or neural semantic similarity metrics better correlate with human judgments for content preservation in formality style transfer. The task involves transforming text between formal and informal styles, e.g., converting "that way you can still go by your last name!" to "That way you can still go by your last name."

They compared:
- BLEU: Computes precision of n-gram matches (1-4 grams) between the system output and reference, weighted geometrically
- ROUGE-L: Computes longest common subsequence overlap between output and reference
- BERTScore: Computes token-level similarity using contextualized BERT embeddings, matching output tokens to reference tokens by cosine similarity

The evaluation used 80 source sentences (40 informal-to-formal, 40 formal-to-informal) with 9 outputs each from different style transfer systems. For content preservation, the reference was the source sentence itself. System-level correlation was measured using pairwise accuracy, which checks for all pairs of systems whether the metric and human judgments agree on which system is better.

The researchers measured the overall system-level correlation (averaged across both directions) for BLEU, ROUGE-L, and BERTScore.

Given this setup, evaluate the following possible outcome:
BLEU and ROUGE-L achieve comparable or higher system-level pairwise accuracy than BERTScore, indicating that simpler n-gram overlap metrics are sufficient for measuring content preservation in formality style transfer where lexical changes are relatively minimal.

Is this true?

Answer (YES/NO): NO